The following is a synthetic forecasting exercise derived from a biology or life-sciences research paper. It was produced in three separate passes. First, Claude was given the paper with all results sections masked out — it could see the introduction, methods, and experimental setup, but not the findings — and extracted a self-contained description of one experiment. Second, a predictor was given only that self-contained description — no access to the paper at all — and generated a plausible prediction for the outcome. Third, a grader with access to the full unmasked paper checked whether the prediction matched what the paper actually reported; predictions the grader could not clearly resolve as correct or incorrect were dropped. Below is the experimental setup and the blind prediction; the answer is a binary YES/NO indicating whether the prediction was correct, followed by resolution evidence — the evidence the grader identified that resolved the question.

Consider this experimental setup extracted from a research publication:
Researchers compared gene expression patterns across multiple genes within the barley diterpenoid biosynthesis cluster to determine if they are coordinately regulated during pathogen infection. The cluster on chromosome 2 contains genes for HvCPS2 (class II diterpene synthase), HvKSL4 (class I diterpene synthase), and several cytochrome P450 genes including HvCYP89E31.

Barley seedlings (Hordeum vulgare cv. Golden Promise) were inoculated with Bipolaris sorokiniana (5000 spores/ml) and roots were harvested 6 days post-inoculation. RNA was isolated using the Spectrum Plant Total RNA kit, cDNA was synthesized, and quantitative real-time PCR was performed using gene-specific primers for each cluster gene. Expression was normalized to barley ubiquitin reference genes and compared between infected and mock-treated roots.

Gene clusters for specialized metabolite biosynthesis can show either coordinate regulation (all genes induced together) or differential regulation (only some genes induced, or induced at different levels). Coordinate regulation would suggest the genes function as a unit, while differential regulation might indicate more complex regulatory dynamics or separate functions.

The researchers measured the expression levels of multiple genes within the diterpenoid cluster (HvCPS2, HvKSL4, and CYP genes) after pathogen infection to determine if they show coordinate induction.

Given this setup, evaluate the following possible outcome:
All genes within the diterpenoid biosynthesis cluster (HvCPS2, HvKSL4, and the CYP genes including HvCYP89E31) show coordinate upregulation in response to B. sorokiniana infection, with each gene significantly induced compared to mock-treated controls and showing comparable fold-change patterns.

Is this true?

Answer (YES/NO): NO